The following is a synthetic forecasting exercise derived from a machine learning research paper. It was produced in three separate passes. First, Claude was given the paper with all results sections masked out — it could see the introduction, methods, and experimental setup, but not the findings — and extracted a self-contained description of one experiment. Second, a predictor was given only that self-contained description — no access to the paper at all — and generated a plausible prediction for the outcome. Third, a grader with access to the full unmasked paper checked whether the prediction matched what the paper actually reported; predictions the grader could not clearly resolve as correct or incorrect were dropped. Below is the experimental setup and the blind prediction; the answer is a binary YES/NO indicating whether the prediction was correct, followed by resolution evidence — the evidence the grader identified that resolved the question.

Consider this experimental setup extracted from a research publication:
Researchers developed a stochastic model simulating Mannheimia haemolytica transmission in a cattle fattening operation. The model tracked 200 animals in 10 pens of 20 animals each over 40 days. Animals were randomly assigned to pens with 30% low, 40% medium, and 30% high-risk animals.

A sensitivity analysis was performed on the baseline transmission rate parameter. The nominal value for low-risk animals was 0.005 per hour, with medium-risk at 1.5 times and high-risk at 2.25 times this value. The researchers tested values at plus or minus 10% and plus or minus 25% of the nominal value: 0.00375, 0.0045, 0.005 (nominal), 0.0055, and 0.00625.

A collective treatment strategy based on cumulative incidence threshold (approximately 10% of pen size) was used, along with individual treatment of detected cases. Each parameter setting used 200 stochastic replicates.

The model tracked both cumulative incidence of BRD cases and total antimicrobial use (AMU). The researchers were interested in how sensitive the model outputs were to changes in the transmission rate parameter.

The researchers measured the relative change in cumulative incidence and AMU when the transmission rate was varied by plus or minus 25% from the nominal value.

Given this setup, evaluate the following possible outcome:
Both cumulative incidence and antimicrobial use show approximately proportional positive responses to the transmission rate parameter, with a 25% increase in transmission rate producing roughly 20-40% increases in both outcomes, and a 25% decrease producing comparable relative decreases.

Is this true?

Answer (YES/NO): NO